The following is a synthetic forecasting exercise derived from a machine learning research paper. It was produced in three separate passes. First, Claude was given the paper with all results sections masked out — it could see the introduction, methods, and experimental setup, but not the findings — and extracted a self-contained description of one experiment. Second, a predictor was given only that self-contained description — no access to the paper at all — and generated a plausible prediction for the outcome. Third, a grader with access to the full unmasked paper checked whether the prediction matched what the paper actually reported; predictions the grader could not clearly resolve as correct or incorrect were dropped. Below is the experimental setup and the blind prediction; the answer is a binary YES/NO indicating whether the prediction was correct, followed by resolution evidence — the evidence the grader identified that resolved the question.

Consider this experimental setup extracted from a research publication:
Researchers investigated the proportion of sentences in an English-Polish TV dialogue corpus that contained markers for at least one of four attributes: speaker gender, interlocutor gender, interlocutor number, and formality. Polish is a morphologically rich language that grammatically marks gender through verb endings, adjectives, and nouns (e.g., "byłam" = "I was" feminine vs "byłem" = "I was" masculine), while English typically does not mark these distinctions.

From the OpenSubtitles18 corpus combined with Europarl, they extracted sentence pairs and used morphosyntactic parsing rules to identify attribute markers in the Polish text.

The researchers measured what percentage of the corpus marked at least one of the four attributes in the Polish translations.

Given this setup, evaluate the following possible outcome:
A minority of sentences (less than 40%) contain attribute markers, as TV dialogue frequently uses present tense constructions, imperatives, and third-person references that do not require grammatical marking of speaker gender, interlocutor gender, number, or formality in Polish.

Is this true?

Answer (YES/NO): YES